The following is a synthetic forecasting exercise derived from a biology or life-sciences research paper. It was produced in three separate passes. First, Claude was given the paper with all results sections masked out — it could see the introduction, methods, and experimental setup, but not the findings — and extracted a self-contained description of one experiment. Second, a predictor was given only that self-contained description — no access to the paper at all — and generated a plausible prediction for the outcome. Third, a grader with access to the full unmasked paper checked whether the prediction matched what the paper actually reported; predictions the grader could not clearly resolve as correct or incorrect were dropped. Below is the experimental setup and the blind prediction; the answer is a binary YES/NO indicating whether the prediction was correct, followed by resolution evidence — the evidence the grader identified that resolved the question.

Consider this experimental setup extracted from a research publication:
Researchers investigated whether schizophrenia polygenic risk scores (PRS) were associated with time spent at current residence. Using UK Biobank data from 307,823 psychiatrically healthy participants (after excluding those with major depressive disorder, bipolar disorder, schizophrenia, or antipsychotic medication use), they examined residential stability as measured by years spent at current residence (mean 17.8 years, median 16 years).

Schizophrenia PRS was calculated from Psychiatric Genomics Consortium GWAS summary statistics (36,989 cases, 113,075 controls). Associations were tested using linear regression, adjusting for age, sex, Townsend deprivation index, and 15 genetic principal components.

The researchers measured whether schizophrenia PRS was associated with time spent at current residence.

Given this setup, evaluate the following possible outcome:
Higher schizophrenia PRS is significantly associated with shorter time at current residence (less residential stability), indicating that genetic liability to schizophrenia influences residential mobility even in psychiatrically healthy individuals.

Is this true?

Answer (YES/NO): YES